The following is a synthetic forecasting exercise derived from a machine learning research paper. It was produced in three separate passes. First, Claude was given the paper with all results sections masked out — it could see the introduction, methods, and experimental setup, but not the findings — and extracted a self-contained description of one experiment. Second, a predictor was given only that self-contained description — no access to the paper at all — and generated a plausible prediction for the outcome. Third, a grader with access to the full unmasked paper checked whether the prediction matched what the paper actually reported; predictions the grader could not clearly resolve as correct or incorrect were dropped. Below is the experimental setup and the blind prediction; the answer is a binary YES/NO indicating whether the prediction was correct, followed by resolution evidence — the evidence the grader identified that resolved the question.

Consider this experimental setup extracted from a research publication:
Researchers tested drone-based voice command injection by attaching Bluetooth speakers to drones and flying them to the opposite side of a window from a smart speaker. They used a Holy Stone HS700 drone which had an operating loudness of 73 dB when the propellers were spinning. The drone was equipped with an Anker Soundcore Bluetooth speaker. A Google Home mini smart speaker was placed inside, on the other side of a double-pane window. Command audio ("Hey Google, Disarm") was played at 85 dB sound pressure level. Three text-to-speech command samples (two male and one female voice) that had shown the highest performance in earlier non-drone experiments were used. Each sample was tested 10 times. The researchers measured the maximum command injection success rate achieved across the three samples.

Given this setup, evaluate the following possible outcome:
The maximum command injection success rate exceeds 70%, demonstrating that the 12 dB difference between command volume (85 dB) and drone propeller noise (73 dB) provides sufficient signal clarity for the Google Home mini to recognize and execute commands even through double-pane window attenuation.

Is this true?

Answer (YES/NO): YES